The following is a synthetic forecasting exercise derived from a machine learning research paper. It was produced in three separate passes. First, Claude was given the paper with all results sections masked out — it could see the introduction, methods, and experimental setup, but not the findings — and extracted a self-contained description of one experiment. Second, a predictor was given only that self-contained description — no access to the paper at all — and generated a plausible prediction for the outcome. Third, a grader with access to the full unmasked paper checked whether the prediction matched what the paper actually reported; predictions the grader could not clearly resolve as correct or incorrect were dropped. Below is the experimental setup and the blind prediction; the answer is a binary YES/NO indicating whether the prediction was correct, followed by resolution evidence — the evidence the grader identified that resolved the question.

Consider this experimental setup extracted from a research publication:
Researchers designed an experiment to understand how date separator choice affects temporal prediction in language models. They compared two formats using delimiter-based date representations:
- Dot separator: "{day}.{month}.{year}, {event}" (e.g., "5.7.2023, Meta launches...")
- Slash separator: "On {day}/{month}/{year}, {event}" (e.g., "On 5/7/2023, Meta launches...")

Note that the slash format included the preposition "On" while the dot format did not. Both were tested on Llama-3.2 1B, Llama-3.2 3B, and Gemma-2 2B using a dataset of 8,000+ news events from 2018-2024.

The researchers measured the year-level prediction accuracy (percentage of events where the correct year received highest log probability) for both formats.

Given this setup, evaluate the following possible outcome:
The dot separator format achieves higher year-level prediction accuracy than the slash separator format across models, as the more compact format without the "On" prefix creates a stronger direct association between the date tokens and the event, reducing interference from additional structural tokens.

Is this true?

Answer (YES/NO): YES